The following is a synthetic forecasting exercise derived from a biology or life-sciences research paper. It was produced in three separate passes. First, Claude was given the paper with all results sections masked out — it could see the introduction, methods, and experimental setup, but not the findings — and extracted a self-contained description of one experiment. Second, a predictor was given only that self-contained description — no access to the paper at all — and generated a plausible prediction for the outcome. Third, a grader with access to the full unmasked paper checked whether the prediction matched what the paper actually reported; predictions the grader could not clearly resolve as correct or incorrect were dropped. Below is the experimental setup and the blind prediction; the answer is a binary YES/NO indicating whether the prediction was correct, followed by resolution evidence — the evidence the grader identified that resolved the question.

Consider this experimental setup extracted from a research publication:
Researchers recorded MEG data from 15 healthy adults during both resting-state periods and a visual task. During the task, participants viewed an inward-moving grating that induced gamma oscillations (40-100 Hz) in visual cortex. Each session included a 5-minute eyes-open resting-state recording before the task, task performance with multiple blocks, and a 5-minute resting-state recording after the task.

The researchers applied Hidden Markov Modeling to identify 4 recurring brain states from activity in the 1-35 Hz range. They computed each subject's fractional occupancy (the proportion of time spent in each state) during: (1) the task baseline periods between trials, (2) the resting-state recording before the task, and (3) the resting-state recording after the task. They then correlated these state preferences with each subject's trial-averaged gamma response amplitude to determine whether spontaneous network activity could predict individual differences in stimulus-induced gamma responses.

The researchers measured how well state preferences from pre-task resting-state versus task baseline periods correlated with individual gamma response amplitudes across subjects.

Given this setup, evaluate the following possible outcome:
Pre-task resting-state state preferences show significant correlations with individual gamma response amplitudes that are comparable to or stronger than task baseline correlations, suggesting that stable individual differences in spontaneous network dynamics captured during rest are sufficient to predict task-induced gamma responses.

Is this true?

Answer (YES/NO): YES